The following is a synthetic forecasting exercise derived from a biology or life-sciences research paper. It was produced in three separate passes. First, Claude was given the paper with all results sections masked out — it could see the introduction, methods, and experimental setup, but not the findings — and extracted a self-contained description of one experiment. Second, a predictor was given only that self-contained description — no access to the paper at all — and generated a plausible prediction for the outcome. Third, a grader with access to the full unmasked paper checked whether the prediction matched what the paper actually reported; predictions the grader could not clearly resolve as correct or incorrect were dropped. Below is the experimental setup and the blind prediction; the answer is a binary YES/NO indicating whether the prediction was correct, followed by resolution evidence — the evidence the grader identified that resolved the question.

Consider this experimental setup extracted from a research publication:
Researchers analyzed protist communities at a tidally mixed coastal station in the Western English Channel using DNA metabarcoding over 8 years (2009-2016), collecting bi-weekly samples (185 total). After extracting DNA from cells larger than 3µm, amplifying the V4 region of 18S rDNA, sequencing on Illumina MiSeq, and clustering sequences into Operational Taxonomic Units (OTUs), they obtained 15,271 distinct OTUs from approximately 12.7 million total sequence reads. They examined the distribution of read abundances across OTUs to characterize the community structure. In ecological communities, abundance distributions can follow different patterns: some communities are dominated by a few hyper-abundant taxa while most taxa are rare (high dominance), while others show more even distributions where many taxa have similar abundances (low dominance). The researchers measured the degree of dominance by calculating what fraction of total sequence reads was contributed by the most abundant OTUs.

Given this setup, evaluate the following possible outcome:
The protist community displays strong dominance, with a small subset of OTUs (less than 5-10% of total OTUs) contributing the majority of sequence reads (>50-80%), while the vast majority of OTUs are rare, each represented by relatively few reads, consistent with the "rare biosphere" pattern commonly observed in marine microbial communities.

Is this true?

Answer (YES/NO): YES